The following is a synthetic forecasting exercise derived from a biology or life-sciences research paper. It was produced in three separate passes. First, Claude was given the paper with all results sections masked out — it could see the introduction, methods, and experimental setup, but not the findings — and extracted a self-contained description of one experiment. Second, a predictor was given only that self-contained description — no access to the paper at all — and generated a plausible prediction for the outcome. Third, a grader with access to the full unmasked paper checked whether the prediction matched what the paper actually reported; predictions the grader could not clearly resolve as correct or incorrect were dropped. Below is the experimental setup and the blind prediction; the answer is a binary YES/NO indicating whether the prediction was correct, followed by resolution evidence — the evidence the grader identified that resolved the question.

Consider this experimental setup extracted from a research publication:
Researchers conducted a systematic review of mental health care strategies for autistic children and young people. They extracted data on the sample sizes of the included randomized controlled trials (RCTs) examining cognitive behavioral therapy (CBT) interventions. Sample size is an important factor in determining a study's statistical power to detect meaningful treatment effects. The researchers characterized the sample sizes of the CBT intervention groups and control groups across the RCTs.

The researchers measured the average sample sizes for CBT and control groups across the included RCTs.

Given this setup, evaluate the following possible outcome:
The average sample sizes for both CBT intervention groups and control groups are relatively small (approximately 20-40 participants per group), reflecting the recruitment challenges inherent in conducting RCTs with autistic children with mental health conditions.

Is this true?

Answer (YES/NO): YES